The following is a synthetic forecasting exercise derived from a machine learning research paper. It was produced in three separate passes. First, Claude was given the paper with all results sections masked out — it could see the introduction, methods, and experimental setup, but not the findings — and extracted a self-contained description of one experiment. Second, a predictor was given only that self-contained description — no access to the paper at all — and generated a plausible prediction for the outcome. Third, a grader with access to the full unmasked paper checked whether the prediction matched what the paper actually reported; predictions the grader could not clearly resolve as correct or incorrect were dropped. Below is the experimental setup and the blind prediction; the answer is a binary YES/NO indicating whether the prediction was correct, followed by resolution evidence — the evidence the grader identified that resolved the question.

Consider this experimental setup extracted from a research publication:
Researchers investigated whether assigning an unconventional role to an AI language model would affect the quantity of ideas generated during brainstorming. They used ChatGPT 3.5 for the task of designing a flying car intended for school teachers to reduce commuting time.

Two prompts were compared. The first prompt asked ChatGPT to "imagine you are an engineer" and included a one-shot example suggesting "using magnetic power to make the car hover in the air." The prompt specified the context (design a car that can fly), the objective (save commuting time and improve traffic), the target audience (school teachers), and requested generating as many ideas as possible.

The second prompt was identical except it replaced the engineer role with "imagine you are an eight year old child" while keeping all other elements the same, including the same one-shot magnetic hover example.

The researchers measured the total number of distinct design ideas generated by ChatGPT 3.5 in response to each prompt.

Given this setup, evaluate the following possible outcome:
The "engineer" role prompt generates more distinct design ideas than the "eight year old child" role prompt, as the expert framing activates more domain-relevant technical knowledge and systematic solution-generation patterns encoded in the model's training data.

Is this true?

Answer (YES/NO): NO